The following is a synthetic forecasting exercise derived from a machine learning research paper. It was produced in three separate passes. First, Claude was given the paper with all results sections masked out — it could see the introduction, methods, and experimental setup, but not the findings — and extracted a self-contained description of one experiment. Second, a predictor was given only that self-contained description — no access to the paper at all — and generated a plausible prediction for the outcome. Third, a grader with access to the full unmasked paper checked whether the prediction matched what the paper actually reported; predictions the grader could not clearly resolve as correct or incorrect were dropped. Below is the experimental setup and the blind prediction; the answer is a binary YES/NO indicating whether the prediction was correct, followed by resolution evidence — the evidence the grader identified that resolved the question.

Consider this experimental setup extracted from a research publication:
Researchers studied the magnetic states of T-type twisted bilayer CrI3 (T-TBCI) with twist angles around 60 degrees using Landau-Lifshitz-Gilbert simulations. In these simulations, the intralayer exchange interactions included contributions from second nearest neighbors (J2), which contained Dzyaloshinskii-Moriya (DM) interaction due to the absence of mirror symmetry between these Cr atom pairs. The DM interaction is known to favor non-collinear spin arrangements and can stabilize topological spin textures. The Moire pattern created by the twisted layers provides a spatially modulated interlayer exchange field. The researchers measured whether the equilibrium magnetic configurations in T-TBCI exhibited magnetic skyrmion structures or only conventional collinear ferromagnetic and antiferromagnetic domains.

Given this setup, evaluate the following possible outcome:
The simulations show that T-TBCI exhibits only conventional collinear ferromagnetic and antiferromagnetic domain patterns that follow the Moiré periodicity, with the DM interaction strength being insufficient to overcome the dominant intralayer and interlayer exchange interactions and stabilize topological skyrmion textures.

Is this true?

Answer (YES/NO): NO